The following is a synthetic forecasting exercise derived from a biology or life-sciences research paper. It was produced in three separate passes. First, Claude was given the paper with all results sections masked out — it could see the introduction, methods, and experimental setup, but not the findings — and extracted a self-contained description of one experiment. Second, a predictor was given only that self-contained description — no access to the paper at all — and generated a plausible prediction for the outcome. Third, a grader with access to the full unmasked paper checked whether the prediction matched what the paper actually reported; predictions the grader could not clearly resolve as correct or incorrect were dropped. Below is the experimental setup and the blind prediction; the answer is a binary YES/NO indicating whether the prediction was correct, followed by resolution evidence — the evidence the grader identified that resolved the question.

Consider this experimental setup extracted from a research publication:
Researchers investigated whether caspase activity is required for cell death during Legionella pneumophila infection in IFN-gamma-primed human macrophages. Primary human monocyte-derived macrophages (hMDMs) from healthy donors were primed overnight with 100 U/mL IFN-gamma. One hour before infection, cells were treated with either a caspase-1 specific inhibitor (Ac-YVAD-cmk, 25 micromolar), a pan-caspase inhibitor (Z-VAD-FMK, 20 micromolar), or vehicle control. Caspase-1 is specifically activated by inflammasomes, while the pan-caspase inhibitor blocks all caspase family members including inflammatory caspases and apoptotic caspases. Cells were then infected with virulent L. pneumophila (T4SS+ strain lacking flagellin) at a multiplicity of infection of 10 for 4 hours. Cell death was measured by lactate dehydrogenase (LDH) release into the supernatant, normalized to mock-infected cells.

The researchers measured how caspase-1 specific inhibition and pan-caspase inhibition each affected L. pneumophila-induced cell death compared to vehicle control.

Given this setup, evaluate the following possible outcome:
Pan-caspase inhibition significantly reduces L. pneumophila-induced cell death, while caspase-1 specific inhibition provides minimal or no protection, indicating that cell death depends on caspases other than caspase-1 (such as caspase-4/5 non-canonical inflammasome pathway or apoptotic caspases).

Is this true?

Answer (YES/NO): NO